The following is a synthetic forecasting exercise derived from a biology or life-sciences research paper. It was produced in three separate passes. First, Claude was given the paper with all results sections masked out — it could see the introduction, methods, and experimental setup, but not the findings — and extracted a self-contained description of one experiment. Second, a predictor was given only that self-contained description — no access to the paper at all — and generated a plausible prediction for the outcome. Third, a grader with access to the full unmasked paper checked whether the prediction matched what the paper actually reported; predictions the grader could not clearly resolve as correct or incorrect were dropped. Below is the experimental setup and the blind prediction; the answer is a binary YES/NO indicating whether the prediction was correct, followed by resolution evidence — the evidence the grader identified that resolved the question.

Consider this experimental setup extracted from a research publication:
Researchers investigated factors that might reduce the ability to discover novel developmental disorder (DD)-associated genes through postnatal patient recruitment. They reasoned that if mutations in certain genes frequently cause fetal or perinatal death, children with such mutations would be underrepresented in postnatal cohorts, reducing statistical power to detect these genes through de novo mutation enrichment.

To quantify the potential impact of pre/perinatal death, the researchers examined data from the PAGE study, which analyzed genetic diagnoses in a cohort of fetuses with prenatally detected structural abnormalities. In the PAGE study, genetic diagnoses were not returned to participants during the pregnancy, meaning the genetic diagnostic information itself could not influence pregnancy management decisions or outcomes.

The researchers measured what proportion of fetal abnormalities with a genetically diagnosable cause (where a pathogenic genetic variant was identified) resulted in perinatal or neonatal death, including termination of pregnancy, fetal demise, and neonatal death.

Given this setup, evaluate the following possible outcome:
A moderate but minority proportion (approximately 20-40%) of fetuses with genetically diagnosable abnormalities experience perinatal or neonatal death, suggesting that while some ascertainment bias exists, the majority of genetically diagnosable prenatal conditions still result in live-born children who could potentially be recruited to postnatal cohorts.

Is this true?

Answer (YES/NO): NO